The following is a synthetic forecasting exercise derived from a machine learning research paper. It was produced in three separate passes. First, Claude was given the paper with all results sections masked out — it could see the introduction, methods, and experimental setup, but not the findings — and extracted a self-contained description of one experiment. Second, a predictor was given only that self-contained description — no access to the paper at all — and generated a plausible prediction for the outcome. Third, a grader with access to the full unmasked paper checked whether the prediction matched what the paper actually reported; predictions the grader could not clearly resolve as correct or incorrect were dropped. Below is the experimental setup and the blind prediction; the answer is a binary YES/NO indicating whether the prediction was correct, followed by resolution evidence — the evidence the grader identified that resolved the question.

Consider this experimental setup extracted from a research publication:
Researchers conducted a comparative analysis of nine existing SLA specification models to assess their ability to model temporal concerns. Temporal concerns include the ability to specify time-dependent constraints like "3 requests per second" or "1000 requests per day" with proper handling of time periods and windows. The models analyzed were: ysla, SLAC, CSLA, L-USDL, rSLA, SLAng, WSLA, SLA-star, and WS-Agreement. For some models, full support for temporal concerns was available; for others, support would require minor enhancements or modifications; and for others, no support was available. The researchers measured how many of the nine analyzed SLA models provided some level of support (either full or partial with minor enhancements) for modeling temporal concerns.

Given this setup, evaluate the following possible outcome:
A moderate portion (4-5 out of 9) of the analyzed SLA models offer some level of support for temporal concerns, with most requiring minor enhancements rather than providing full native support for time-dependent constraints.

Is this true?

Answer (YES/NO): NO